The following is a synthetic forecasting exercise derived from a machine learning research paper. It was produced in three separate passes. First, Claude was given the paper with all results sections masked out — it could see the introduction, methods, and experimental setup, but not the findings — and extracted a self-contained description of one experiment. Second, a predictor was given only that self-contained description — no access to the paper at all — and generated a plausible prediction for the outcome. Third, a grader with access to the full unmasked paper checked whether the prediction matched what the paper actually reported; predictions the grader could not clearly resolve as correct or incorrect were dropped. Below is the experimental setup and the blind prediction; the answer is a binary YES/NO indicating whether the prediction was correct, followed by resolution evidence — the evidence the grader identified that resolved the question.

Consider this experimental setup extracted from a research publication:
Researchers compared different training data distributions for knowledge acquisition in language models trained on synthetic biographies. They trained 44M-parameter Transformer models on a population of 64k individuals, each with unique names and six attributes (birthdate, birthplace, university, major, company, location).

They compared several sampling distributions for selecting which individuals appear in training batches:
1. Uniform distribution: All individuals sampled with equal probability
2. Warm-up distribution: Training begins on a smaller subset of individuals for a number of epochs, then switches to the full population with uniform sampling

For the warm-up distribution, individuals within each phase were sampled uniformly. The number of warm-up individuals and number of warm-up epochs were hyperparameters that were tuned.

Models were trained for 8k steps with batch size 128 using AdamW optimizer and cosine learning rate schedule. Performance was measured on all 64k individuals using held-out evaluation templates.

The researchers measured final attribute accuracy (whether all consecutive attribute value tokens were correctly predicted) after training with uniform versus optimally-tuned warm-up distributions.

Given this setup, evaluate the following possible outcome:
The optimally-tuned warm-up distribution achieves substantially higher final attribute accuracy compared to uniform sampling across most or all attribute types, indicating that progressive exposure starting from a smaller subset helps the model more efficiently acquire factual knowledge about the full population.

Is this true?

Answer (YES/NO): YES